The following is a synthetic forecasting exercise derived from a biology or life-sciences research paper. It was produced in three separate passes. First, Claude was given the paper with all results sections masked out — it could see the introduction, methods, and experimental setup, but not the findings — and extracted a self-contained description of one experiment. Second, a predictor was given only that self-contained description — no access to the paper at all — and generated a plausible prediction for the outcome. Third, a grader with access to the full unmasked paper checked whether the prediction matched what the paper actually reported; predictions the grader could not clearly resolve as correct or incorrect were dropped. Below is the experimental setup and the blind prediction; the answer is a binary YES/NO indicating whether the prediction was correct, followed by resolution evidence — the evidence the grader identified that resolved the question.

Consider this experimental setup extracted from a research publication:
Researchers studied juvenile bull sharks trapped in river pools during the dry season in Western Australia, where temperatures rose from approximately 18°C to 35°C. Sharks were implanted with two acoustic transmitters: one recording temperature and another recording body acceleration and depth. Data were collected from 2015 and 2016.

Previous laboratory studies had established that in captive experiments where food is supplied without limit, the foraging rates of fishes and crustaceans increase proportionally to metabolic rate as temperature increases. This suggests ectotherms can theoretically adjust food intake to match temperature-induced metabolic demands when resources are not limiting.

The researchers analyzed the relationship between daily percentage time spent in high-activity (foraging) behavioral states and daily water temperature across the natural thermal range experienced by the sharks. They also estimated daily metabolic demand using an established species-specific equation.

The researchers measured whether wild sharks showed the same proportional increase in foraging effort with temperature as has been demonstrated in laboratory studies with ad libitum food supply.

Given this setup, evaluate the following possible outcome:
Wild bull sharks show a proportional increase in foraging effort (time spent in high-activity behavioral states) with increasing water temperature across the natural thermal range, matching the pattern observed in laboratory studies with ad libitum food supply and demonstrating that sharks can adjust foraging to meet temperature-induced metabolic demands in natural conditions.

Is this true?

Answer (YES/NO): NO